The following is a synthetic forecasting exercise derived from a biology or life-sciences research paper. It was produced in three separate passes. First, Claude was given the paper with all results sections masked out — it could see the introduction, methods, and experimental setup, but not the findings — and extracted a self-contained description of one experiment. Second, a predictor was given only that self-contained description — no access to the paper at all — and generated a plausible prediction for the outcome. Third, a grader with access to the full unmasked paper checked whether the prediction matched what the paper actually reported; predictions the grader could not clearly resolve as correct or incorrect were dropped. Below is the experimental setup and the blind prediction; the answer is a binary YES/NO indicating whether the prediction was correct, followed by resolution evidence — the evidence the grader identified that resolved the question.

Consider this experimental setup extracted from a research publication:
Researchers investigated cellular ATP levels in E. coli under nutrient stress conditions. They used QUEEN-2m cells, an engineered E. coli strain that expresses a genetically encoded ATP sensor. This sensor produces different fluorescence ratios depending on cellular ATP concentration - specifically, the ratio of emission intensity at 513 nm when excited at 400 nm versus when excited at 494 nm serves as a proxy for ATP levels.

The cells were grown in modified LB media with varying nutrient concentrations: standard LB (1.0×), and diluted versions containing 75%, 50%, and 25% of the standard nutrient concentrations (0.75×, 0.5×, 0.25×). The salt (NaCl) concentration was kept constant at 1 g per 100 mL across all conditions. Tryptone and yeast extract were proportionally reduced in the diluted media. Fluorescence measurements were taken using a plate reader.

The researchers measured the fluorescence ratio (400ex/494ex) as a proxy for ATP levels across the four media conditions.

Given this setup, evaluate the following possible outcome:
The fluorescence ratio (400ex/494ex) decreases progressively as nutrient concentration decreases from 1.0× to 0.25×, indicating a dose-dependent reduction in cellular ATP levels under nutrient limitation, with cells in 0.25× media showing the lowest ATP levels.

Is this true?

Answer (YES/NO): YES